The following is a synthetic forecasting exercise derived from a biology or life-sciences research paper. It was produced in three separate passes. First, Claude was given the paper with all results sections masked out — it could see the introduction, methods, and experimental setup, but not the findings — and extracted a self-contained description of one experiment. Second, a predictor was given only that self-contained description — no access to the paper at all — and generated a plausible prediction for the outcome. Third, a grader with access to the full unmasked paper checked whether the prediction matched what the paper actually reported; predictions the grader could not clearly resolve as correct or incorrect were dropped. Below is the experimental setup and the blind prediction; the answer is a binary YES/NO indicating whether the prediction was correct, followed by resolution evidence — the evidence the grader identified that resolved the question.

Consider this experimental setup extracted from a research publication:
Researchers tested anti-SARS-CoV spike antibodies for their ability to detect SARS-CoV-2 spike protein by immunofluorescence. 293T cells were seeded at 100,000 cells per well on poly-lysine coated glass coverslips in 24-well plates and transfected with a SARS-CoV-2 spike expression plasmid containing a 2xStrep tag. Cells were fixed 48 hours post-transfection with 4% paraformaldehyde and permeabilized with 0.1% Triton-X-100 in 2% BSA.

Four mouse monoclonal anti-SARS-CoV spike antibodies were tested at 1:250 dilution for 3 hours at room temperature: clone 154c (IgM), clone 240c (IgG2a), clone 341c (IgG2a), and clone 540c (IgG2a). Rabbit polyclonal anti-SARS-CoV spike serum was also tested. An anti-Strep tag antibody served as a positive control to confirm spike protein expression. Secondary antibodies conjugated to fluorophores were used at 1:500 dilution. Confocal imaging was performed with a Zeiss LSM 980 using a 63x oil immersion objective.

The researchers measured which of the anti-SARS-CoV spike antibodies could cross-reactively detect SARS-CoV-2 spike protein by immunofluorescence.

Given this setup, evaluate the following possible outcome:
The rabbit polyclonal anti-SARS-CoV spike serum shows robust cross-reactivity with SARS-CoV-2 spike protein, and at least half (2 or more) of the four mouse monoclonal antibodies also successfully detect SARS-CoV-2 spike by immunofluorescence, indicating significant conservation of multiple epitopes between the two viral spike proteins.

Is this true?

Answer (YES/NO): YES